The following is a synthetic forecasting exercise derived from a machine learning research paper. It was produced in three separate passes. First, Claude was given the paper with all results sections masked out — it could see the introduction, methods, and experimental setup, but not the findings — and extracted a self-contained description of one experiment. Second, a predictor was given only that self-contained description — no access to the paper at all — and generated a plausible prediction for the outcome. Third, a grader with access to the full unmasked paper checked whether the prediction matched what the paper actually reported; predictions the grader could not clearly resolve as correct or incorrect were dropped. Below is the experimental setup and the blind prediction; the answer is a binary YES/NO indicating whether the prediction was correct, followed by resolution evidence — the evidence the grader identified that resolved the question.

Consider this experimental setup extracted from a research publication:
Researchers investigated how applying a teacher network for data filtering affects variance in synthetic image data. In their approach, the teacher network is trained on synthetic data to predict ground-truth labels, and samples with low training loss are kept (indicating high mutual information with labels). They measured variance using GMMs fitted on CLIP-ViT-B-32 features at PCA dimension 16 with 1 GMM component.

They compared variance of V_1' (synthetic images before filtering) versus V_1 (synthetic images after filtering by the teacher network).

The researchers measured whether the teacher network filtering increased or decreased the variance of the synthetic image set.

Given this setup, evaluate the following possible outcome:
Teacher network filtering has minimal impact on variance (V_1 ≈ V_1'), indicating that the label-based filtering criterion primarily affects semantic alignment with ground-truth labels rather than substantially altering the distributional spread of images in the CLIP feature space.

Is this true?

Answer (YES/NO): NO